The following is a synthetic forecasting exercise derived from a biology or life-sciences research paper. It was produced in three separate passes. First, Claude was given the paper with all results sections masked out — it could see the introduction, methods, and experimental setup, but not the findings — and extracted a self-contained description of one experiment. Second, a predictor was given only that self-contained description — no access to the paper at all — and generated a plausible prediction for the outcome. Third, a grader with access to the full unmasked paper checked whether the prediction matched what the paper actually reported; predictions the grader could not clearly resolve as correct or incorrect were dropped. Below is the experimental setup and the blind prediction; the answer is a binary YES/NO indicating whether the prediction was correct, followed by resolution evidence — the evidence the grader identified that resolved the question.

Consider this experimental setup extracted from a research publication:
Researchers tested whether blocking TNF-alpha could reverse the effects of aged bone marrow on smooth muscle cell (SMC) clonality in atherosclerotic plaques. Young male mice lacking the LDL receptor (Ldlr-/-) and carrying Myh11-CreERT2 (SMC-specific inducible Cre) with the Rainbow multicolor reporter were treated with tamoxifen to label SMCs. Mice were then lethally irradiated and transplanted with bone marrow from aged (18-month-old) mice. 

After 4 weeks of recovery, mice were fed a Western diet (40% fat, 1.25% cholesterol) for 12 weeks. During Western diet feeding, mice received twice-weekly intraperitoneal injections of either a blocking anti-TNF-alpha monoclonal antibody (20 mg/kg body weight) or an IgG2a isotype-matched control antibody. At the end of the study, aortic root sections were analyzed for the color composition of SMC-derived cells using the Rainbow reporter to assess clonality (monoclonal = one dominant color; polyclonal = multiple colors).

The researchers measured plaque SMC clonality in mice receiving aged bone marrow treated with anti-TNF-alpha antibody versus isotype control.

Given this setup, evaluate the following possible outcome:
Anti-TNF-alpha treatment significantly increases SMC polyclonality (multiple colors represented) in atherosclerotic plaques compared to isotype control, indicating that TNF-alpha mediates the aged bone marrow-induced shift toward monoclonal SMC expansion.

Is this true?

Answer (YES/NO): NO